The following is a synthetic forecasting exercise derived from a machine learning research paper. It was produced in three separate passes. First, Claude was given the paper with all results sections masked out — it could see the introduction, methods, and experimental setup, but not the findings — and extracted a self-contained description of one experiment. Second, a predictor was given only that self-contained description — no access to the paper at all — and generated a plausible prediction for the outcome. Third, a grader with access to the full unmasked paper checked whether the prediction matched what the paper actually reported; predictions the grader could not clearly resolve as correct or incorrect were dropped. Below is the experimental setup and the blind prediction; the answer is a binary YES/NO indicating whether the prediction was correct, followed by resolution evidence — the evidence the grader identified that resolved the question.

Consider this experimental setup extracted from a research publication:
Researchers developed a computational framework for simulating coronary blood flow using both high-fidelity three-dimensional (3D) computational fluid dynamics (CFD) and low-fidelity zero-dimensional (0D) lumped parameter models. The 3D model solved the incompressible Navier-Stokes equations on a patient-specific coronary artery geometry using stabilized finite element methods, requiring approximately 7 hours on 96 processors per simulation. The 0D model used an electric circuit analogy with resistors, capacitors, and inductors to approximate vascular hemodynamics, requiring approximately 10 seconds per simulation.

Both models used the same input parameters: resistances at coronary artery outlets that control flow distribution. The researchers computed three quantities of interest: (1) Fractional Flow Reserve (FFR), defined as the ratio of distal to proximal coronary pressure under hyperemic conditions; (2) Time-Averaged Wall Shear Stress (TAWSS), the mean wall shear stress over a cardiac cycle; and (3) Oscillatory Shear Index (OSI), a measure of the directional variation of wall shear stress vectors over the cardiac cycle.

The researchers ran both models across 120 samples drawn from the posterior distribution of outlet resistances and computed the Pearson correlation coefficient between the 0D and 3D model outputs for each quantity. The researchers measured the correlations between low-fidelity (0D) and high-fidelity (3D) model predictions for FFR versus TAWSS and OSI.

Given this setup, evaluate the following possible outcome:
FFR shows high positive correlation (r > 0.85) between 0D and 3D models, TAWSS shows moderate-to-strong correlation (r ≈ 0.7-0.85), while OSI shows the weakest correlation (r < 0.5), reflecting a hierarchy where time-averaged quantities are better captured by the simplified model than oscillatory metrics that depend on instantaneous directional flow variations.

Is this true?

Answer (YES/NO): NO